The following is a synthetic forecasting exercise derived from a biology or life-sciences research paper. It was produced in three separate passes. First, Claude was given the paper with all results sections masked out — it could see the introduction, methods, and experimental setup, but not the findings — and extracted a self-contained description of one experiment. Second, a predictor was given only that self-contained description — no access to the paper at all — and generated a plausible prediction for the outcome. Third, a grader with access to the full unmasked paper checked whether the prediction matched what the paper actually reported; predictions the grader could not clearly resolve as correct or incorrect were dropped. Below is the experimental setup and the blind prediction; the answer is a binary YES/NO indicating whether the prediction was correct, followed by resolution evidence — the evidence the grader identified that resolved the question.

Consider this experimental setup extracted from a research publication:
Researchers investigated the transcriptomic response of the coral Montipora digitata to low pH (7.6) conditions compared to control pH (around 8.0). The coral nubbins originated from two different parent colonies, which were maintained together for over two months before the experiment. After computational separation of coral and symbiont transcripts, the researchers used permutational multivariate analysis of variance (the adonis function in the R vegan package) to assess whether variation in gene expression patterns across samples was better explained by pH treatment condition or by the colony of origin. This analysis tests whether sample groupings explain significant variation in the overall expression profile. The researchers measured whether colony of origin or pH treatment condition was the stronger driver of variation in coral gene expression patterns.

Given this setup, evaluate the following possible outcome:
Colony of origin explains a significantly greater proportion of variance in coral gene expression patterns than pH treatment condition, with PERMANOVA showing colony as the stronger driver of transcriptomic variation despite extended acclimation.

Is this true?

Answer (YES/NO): NO